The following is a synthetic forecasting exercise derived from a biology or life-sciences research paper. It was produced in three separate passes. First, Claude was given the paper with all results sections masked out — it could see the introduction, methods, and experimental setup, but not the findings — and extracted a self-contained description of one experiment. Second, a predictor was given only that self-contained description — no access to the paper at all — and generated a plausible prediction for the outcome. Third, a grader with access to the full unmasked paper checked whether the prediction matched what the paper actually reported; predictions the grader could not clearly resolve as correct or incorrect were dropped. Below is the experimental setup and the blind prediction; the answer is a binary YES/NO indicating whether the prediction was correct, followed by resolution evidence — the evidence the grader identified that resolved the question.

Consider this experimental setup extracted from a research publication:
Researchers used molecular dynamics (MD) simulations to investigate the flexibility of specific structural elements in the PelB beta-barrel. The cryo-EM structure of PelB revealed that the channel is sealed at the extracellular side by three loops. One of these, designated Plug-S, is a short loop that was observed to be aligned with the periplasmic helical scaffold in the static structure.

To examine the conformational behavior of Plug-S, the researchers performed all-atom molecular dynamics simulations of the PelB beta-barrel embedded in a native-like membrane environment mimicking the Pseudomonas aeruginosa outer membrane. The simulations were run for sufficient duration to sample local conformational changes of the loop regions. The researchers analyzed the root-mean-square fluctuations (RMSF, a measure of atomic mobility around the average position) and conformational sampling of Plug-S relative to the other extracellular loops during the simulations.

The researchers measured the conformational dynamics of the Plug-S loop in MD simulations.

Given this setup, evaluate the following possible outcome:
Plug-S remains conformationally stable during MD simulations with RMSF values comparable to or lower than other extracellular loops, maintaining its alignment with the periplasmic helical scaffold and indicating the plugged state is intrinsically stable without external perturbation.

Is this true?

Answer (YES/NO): NO